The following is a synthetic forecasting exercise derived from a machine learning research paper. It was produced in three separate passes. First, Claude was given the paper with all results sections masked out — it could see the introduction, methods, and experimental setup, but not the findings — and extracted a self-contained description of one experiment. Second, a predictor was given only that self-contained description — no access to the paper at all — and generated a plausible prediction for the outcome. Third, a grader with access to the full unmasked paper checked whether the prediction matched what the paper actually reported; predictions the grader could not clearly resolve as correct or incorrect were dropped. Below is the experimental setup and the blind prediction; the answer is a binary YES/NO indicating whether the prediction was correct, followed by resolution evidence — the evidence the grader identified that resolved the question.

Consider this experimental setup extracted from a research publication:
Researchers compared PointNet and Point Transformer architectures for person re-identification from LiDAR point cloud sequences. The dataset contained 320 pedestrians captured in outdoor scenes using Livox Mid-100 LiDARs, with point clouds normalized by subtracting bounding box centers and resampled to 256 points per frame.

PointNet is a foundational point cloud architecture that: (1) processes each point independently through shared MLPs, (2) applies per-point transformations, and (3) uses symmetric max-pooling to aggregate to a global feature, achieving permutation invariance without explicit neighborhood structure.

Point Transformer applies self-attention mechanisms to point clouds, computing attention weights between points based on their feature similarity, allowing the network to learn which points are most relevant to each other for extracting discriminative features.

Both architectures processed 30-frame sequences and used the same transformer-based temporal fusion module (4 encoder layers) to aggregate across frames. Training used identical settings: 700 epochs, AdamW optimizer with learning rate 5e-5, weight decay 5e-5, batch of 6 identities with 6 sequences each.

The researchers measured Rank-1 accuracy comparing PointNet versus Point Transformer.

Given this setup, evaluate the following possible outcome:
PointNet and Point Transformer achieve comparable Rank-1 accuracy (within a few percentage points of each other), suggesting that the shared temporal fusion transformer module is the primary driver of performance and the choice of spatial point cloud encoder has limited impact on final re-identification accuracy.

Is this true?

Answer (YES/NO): NO